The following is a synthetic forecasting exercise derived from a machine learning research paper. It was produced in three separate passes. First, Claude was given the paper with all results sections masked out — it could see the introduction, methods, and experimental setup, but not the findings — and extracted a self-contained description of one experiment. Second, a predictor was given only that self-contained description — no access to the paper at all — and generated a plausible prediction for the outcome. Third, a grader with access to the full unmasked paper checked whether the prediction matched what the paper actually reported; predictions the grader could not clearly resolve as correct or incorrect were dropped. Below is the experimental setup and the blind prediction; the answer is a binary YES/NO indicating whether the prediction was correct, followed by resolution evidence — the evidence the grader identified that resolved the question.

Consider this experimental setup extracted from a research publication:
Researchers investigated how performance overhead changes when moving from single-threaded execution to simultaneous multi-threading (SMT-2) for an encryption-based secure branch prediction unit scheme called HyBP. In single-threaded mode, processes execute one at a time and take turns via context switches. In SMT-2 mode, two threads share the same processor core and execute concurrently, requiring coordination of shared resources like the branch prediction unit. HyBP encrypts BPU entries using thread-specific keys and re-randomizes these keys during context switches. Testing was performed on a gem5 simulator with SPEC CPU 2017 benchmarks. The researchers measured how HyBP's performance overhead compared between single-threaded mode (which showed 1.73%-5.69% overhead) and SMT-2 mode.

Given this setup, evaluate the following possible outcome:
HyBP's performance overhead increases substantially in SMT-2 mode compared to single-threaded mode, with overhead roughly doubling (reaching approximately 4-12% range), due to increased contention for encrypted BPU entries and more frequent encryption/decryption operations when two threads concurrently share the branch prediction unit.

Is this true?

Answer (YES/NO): NO